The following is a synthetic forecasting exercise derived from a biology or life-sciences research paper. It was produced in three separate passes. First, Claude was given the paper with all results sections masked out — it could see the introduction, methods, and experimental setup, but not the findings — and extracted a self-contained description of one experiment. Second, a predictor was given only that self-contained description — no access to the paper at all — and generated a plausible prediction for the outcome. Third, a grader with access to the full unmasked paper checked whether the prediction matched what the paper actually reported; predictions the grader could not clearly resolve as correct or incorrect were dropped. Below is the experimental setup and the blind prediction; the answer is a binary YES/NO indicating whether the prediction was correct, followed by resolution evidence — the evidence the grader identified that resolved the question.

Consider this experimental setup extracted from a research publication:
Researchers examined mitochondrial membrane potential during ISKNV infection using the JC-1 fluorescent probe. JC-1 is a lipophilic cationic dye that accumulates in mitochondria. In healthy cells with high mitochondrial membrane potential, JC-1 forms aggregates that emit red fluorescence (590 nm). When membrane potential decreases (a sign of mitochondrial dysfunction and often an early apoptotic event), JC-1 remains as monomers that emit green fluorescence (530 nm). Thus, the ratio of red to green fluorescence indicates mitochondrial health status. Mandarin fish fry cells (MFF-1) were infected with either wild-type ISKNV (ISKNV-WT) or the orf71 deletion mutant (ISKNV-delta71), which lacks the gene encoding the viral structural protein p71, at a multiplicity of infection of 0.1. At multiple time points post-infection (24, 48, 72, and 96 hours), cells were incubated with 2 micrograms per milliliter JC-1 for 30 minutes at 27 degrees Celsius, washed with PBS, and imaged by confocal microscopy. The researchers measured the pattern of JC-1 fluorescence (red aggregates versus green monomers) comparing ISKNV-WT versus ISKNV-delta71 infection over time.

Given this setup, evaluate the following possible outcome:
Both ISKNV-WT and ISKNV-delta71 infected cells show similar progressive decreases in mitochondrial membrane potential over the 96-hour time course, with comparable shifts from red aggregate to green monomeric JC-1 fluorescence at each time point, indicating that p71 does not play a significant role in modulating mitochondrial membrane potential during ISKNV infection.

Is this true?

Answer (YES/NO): NO